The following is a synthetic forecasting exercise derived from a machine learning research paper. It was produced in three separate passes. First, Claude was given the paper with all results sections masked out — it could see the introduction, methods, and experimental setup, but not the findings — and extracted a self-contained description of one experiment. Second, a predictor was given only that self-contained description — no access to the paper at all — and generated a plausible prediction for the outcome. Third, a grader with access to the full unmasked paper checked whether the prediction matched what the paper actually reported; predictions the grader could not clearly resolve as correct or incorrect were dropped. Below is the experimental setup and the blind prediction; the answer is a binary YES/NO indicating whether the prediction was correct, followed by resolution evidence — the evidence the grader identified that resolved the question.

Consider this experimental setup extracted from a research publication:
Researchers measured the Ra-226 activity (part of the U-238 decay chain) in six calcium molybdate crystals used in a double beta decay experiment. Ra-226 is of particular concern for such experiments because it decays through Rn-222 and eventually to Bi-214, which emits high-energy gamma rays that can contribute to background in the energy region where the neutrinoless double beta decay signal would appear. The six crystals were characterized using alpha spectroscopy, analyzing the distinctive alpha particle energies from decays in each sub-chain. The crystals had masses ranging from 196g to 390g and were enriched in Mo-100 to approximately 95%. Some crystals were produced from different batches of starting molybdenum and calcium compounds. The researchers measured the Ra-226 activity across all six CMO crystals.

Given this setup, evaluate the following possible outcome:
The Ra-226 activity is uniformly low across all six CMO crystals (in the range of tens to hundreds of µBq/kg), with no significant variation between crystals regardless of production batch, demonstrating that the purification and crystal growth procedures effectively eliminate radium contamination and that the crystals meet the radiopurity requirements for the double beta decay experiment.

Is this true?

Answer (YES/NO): NO